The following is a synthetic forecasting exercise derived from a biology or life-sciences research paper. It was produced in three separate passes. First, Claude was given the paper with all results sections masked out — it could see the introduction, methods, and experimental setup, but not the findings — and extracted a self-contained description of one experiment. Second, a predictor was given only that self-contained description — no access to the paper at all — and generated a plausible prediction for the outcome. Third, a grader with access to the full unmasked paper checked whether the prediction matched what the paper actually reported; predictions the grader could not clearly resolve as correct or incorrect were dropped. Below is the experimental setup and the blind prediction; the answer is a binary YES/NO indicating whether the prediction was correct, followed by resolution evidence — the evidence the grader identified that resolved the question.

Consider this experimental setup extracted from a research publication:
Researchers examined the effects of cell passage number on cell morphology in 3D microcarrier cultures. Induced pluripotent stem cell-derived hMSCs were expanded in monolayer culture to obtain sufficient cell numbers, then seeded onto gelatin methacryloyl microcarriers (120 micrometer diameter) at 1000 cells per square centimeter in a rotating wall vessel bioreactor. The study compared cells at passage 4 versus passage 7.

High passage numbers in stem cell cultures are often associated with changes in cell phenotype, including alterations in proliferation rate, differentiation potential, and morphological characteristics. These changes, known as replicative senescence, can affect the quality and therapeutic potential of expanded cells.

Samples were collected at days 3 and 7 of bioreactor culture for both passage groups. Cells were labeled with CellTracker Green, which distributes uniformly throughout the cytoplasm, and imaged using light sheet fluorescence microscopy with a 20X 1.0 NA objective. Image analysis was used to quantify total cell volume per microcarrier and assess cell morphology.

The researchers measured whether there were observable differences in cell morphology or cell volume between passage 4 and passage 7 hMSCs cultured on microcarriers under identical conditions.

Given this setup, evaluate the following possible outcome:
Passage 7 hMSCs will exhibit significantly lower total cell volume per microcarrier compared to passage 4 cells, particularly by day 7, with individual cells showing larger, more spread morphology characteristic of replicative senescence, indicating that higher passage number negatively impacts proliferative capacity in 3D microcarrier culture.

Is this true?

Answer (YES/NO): NO